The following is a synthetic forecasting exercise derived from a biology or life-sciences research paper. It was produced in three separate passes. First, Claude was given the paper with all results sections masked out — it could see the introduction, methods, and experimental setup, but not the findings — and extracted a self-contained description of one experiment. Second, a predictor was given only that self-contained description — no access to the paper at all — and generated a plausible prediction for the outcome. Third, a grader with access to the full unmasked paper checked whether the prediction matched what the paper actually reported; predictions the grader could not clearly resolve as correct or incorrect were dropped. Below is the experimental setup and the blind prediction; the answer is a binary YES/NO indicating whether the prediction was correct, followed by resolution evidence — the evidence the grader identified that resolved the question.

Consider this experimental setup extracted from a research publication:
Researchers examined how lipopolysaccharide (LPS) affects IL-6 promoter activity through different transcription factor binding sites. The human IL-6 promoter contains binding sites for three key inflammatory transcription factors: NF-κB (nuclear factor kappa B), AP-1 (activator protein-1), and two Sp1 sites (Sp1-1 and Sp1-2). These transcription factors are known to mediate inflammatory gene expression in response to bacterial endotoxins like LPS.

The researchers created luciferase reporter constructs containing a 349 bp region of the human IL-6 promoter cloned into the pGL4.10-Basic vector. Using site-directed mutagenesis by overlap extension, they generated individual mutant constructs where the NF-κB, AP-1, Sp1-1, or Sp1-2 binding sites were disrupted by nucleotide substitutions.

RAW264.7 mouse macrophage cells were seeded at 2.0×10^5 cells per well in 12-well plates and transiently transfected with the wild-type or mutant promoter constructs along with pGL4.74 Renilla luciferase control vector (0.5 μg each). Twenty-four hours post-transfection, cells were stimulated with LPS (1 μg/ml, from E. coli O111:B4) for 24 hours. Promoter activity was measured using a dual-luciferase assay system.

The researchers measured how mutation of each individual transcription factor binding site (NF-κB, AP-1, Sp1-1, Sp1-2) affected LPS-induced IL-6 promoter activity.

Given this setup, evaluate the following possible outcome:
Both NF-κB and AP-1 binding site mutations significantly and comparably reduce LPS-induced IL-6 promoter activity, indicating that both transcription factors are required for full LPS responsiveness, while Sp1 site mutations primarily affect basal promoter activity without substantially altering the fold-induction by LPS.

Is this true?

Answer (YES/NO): NO